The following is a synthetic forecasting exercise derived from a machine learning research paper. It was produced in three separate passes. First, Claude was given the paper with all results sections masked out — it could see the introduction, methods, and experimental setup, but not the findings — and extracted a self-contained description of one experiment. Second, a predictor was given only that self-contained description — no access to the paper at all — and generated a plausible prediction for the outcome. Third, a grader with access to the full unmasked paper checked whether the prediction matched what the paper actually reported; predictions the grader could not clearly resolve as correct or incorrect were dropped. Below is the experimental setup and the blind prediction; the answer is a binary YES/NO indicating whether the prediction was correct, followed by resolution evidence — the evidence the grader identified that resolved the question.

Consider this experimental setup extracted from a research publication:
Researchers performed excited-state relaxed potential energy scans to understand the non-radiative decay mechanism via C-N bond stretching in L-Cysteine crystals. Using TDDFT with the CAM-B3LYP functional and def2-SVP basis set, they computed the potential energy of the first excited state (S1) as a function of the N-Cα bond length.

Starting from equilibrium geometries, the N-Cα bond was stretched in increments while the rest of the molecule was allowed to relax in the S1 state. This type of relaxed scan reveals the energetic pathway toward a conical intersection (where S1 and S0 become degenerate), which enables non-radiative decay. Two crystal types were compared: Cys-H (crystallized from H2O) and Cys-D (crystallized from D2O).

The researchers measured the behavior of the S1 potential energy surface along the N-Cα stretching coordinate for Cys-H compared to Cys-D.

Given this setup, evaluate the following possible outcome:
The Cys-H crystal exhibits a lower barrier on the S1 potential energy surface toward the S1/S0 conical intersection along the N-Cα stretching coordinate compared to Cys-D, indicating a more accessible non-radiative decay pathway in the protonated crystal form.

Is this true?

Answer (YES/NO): YES